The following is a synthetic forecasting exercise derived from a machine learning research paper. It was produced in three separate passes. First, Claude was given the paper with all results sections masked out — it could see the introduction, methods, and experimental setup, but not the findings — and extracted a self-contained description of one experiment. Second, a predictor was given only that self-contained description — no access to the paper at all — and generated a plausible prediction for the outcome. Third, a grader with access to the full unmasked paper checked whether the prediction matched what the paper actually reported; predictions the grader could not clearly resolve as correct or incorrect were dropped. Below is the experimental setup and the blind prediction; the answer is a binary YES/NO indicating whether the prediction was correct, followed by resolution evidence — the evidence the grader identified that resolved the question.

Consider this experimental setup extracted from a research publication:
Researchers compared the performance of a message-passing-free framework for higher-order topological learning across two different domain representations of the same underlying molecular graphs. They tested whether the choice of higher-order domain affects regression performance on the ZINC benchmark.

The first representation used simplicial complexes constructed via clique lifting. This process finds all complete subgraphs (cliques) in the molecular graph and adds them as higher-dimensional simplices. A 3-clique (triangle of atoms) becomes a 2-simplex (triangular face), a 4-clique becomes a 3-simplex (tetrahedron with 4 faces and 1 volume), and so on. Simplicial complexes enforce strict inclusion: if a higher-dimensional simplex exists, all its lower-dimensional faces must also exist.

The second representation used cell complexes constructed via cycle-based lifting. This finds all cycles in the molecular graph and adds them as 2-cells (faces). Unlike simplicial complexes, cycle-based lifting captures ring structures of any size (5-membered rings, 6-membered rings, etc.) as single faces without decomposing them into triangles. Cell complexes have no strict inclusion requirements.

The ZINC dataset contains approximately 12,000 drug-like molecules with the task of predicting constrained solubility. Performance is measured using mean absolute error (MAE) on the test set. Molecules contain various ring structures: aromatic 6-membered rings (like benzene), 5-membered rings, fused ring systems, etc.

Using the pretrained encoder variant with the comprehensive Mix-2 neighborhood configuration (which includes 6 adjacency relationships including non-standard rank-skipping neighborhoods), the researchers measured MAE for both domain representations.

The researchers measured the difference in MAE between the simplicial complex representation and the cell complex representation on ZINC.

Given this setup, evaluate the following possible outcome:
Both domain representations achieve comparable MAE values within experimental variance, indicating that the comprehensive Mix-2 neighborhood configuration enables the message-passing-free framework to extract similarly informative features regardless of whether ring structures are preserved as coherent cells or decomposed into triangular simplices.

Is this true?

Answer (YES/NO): NO